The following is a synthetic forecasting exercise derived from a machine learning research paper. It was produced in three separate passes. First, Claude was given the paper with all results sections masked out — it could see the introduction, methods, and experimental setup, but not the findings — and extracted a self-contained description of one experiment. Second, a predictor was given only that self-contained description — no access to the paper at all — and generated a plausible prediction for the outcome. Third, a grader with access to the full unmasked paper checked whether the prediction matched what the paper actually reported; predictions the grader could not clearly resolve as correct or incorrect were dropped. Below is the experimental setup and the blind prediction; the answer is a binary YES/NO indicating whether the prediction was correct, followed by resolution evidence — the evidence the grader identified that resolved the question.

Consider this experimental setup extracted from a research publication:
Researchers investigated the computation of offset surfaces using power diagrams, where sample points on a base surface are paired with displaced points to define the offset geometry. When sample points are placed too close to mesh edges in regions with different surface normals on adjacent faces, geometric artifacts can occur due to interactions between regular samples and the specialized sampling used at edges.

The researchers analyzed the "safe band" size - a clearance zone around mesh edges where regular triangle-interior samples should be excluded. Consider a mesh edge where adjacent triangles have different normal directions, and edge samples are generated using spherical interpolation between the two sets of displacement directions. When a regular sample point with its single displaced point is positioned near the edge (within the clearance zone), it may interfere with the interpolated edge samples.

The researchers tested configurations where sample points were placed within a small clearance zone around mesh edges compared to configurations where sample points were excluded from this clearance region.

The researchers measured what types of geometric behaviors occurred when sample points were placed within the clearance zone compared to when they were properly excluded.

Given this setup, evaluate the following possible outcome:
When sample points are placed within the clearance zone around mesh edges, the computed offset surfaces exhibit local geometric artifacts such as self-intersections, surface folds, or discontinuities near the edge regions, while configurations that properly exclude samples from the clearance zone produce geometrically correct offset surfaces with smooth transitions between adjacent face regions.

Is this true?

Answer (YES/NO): NO